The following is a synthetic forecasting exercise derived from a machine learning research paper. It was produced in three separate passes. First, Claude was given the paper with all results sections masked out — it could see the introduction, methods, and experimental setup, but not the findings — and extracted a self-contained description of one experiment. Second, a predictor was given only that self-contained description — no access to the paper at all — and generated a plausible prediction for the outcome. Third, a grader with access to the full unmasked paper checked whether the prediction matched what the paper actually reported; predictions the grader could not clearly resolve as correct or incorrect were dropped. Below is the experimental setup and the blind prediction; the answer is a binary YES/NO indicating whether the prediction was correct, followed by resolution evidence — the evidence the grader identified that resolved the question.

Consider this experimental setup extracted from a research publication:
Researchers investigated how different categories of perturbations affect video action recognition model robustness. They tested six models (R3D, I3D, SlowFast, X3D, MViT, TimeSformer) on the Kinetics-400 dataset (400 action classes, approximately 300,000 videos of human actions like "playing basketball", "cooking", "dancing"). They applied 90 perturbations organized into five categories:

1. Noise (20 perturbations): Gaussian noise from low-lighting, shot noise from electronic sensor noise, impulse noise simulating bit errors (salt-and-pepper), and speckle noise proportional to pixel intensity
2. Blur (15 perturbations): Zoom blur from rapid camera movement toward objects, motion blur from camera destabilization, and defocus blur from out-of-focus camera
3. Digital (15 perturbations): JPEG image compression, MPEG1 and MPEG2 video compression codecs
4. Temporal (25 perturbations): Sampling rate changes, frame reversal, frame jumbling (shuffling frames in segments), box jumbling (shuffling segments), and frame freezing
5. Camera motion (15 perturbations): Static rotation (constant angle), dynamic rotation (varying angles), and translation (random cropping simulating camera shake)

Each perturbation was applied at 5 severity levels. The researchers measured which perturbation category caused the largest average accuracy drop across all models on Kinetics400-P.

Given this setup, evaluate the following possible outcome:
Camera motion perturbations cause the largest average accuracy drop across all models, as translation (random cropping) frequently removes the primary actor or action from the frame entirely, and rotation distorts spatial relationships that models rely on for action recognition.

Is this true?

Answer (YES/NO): NO